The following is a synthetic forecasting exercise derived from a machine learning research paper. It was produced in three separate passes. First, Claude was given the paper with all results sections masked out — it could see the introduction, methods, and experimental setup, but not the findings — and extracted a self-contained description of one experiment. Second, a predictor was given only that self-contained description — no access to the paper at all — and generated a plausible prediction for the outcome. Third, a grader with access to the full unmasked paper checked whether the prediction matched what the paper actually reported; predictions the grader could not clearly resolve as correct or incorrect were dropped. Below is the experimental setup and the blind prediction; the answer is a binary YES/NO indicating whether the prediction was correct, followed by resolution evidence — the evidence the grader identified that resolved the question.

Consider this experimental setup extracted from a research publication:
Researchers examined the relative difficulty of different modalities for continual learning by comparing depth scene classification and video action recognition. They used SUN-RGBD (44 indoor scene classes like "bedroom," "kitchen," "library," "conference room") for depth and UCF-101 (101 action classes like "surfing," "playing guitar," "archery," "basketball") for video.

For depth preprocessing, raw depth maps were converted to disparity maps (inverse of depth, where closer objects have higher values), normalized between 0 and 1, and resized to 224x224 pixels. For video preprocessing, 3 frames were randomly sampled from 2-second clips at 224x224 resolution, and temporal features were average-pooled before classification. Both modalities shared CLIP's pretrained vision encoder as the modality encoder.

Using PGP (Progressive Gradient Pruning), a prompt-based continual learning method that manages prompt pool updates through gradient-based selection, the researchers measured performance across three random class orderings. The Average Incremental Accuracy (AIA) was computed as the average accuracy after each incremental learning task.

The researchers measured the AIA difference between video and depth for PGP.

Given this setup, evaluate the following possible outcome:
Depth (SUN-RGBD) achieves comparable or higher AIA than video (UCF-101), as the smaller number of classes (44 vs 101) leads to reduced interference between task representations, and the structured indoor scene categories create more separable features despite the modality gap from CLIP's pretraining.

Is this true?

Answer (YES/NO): NO